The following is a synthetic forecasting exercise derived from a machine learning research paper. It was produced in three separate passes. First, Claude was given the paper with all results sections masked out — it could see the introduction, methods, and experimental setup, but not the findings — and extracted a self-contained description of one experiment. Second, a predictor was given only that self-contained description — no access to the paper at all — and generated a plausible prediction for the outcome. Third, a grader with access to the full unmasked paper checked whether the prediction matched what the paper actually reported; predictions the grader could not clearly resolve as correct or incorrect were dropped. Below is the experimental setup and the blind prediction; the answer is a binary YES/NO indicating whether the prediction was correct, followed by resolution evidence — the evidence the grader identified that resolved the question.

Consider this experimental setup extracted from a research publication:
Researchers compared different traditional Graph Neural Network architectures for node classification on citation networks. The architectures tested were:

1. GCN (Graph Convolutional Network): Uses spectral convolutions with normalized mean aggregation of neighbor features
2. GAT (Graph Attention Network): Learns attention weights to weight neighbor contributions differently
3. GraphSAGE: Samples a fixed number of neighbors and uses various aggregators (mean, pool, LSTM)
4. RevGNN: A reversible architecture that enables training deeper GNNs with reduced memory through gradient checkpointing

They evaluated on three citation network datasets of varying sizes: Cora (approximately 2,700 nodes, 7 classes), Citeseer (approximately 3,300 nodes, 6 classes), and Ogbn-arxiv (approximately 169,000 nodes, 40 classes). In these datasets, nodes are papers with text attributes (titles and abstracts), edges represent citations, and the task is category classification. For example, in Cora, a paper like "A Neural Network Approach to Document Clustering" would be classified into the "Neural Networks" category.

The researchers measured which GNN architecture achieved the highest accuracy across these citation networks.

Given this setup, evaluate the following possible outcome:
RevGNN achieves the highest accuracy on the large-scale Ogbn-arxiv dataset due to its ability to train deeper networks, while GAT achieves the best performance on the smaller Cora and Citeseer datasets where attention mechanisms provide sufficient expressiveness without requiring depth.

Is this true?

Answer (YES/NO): NO